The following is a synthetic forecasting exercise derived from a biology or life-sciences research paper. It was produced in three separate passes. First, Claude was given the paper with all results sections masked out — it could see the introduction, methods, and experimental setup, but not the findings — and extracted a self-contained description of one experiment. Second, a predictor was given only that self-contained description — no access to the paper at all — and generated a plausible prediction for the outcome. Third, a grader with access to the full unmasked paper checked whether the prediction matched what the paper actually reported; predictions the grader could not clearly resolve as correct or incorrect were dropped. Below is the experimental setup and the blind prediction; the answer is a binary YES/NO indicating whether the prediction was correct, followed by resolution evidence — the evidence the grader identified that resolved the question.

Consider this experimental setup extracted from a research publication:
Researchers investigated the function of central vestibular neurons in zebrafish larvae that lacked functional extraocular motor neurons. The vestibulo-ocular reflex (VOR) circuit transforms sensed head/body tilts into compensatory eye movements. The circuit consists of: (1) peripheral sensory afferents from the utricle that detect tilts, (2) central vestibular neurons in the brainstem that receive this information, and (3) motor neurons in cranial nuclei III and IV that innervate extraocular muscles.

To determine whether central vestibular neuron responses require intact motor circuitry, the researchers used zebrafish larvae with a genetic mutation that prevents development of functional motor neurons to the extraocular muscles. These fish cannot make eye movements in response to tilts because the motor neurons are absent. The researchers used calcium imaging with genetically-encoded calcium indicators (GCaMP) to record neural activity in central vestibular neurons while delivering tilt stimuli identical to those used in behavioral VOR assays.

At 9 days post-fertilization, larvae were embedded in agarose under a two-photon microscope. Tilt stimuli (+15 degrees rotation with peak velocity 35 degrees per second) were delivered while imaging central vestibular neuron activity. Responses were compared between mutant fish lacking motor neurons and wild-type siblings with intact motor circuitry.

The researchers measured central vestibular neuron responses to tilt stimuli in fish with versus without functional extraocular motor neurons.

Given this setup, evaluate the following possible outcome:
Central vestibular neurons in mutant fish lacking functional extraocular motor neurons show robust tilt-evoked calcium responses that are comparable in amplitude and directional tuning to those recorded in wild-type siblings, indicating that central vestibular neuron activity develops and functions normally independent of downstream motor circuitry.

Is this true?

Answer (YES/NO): YES